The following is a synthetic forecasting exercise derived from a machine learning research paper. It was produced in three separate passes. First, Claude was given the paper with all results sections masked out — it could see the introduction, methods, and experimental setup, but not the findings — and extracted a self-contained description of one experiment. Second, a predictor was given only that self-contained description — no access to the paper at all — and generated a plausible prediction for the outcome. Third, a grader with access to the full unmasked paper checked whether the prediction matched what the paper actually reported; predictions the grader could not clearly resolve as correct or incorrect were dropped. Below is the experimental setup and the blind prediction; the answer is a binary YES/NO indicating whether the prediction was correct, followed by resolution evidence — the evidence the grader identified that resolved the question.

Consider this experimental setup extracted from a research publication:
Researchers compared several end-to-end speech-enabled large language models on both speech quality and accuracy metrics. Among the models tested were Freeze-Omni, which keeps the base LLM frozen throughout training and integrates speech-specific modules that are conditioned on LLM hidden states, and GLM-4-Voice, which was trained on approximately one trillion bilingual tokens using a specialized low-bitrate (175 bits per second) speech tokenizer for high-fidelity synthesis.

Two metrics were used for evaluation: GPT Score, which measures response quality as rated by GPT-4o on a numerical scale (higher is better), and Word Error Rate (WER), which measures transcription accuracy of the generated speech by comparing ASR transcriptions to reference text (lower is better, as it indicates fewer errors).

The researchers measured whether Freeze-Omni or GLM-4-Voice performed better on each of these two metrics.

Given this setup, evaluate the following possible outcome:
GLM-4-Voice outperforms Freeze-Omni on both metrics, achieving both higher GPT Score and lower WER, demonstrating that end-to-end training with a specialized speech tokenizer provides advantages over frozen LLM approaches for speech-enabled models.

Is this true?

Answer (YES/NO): YES